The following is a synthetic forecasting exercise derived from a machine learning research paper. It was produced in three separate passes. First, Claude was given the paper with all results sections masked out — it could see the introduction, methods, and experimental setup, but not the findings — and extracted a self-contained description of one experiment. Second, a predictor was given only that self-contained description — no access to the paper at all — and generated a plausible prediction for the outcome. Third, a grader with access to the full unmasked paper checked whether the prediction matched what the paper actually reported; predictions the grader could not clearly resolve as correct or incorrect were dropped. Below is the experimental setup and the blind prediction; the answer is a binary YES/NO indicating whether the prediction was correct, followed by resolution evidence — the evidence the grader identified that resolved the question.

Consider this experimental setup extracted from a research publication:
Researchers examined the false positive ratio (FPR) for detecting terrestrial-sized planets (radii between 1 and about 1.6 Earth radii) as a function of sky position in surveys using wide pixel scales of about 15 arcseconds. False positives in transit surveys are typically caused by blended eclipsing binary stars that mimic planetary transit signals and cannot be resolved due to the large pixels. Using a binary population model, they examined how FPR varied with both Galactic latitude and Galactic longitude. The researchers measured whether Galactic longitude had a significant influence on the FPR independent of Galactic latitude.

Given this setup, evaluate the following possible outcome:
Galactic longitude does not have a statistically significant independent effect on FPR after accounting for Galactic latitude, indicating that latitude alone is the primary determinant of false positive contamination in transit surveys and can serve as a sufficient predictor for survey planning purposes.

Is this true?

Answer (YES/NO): YES